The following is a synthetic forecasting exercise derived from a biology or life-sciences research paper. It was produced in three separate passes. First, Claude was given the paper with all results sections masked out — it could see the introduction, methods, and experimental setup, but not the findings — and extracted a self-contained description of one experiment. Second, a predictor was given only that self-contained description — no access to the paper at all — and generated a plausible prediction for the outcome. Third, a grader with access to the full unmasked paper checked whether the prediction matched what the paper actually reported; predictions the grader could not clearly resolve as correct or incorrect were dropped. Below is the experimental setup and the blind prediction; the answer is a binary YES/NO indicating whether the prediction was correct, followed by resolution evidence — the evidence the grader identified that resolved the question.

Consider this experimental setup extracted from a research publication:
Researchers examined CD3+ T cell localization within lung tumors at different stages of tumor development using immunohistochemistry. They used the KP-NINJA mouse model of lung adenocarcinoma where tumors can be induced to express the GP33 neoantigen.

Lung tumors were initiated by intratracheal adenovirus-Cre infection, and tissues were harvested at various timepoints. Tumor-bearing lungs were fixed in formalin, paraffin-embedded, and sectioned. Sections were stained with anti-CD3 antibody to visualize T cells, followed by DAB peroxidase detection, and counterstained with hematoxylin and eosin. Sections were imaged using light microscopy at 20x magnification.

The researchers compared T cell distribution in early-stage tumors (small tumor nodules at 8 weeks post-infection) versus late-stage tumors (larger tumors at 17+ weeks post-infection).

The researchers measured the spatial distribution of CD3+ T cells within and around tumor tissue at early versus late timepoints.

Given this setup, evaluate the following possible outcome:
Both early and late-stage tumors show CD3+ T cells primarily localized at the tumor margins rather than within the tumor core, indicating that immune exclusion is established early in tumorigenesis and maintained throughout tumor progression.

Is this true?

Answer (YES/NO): NO